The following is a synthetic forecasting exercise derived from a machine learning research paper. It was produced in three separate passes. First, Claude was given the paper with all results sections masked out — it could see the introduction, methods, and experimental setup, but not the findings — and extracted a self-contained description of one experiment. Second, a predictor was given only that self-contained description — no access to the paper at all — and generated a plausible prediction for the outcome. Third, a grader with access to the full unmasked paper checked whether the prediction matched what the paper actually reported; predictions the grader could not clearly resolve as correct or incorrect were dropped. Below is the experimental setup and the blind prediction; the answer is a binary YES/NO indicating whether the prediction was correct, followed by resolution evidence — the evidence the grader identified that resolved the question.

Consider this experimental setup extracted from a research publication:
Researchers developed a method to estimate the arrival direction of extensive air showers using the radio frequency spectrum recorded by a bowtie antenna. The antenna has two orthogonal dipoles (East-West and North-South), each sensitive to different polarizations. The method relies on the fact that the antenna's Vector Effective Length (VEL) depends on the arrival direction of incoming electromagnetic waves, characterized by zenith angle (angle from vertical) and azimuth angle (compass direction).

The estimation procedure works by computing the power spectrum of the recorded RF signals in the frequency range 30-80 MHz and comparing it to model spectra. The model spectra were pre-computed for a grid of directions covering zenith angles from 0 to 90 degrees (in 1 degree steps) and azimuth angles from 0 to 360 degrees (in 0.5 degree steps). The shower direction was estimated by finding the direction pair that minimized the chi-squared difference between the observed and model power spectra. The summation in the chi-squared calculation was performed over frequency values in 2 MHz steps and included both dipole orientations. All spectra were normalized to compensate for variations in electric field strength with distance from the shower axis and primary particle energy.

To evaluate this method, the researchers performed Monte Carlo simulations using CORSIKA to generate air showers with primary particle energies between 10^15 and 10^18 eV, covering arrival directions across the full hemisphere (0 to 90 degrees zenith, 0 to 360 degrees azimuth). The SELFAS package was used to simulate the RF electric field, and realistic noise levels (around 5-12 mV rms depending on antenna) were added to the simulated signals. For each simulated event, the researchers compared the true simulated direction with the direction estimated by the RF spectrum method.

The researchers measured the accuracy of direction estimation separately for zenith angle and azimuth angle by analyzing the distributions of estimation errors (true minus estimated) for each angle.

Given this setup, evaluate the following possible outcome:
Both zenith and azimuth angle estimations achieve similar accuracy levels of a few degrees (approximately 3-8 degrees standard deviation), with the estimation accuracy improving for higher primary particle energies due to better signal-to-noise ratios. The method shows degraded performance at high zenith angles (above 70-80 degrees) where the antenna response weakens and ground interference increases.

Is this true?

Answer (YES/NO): NO